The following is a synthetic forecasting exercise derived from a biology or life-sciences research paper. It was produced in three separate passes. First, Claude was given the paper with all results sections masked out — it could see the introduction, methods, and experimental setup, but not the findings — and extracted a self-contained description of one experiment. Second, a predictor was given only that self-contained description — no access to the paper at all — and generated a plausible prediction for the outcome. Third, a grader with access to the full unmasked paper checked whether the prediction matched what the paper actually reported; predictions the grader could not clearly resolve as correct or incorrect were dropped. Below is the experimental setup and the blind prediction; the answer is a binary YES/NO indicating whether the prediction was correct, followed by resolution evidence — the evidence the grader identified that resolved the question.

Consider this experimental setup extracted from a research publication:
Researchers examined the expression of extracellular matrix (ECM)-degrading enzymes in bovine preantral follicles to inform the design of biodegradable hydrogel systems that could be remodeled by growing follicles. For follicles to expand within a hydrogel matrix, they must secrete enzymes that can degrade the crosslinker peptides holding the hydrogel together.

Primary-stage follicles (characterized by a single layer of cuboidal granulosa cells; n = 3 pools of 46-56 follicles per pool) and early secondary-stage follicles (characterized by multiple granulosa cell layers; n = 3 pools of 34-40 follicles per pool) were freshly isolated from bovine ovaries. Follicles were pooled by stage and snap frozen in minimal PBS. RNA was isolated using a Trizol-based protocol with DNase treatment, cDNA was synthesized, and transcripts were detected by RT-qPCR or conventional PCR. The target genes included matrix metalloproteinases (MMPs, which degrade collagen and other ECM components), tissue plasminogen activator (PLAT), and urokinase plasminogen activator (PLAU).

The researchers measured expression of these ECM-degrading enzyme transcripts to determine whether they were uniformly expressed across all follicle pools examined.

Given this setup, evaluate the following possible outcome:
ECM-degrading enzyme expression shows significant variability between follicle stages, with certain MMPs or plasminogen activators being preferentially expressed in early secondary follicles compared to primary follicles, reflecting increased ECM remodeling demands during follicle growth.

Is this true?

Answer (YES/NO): NO